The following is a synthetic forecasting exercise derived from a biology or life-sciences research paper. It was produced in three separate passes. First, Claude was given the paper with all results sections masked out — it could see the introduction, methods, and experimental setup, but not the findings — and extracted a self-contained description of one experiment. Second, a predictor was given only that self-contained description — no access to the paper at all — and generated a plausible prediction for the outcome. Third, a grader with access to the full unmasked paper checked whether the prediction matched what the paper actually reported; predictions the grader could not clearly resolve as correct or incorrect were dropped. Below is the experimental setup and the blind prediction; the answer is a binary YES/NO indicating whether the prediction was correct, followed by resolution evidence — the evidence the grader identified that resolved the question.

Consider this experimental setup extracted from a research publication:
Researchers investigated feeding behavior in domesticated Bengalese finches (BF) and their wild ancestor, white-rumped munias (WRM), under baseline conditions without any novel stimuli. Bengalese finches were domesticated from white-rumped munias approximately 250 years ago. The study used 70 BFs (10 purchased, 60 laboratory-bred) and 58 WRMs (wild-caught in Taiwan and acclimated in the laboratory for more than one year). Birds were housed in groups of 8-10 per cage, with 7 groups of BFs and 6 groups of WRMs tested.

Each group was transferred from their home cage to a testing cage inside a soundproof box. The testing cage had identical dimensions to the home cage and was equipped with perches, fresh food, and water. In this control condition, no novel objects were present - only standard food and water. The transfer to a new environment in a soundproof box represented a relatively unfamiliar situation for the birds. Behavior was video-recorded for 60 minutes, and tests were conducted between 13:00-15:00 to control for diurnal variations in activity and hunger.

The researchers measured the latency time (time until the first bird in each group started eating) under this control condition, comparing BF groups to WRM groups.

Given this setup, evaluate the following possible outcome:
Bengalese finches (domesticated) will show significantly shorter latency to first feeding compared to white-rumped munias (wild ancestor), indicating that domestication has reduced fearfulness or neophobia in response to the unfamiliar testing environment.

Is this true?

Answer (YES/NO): YES